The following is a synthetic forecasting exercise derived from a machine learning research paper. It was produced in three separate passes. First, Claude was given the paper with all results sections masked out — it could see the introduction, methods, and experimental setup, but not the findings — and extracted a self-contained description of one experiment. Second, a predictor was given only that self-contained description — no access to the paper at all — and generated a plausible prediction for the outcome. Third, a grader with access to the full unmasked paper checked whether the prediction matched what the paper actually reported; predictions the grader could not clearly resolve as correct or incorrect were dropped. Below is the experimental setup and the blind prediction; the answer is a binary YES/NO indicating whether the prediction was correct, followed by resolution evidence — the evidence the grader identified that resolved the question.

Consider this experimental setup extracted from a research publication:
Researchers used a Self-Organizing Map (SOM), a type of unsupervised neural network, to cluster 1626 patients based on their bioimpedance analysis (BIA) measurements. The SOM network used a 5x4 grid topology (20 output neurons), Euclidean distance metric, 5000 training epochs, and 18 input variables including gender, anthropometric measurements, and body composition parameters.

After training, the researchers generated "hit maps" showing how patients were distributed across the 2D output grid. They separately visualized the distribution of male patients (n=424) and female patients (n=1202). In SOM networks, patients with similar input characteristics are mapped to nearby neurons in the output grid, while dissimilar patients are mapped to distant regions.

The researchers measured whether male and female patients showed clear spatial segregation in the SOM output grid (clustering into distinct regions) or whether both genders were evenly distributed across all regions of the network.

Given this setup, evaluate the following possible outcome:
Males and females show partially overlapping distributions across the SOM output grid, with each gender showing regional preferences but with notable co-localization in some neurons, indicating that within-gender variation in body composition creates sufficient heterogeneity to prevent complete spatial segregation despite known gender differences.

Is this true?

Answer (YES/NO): NO